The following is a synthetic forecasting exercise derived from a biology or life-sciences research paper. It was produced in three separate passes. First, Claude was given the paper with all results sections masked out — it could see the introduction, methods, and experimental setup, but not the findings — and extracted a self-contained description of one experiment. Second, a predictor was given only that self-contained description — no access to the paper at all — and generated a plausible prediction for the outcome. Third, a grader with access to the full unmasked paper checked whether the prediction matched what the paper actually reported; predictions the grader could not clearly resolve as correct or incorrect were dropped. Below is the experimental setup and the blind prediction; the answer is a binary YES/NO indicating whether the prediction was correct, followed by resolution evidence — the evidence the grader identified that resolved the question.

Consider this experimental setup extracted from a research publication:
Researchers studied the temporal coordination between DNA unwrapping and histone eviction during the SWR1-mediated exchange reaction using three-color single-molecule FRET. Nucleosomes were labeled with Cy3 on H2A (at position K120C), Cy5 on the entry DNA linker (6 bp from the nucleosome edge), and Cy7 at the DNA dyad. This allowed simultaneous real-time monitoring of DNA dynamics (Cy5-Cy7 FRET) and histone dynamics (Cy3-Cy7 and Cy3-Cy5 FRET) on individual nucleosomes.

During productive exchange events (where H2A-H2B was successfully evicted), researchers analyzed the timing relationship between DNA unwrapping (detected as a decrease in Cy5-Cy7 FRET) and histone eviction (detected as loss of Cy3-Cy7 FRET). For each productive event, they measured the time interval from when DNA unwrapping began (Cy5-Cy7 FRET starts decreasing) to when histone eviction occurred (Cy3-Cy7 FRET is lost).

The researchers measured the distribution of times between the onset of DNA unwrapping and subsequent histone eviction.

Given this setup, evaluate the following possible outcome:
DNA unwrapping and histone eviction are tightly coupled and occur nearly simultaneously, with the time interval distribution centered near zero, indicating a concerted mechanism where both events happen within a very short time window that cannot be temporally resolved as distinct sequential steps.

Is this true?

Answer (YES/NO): NO